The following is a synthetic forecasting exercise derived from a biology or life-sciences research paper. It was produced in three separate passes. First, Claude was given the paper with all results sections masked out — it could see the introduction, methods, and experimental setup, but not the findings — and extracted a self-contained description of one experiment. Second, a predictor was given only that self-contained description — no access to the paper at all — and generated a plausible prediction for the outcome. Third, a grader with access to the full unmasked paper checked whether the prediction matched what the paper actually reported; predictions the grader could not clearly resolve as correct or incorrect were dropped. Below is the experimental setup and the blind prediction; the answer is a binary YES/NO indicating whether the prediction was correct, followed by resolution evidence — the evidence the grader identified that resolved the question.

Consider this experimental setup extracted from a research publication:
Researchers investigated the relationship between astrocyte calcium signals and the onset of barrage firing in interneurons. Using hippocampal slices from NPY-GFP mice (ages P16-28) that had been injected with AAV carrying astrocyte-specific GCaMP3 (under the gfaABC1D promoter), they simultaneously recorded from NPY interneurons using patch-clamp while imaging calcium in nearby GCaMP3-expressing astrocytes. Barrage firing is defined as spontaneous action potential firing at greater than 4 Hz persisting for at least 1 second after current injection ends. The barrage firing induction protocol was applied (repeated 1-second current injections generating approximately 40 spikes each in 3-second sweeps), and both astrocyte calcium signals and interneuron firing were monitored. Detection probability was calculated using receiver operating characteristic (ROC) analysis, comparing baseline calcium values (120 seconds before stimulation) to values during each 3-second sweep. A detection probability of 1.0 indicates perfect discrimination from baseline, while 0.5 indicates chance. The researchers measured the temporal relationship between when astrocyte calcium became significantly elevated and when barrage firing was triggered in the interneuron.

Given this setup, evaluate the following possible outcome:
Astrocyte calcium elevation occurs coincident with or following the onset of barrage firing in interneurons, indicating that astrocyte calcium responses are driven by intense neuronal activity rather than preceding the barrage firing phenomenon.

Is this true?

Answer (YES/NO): NO